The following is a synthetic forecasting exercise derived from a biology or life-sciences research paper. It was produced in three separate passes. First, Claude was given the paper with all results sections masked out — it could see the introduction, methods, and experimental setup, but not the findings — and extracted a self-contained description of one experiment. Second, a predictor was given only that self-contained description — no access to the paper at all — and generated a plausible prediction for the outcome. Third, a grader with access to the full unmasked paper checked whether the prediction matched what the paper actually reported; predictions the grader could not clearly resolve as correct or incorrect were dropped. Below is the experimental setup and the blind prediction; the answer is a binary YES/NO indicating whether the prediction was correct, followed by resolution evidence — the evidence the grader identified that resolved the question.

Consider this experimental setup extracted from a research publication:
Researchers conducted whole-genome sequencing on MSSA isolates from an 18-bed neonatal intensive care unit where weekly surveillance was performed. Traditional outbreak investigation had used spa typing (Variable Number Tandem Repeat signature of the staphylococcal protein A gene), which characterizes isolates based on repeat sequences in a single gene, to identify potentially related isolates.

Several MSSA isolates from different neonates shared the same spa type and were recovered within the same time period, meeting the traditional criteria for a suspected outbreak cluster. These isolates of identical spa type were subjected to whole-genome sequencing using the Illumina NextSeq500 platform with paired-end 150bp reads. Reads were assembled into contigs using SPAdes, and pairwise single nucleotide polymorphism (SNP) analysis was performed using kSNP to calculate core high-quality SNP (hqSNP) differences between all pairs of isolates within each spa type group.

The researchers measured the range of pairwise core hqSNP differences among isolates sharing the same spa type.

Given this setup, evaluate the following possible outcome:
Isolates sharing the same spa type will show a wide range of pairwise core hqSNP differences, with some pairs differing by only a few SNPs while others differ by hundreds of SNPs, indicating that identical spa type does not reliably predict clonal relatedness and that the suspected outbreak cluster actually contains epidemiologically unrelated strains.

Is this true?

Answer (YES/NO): NO